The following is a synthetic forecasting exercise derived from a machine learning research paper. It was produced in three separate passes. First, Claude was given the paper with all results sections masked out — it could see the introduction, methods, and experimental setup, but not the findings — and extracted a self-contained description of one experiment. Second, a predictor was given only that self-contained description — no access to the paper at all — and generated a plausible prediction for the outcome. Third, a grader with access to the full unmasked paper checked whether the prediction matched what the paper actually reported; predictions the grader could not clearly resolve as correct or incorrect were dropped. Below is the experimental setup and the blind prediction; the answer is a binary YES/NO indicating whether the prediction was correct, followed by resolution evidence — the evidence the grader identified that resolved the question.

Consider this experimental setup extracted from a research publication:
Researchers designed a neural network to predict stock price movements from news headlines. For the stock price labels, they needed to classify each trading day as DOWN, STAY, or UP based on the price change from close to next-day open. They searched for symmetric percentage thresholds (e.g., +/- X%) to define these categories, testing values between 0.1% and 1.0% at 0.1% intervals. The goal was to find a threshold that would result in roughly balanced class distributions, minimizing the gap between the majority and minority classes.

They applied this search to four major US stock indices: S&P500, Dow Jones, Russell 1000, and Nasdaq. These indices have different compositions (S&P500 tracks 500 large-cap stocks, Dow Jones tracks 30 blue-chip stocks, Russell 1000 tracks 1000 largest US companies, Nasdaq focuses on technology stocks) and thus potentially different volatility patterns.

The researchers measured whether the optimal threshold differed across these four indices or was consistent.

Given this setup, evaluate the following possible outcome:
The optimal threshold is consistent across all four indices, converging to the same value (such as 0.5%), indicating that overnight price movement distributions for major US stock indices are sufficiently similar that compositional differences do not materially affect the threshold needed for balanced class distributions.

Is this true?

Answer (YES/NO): YES